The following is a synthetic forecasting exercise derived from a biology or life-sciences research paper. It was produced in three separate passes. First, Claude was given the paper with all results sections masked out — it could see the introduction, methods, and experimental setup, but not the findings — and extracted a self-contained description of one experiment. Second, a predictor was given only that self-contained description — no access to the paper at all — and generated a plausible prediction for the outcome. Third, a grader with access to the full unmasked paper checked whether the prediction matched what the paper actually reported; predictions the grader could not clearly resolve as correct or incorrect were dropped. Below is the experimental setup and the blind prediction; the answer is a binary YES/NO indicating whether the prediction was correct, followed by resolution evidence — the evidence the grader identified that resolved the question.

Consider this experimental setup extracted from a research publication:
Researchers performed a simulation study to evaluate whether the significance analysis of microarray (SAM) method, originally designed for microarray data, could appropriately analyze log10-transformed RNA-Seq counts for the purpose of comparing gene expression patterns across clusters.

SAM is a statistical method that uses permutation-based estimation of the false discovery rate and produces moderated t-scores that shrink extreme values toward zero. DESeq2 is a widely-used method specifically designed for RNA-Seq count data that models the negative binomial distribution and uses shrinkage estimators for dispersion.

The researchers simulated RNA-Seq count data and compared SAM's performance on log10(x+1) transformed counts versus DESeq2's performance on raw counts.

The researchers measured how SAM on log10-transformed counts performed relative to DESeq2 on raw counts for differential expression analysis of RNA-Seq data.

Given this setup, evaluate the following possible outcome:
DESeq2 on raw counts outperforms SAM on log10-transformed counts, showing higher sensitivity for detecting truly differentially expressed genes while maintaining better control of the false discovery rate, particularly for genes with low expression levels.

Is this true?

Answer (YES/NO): NO